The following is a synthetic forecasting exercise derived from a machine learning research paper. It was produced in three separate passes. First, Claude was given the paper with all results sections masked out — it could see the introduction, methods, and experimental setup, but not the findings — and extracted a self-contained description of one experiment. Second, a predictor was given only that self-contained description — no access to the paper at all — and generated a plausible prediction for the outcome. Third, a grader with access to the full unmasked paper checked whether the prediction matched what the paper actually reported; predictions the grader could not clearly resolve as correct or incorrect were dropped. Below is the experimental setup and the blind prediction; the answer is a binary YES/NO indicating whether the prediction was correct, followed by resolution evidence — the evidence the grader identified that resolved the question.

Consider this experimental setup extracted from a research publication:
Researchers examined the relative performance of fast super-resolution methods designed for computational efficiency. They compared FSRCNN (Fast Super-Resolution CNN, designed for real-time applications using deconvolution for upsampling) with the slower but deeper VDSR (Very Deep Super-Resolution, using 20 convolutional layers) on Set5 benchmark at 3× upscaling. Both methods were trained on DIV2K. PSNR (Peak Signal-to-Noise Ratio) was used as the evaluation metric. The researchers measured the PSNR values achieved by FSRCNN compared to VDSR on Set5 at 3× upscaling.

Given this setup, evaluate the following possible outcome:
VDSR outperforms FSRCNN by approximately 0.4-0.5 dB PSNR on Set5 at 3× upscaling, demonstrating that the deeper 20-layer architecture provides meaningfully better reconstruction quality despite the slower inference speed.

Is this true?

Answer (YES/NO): YES